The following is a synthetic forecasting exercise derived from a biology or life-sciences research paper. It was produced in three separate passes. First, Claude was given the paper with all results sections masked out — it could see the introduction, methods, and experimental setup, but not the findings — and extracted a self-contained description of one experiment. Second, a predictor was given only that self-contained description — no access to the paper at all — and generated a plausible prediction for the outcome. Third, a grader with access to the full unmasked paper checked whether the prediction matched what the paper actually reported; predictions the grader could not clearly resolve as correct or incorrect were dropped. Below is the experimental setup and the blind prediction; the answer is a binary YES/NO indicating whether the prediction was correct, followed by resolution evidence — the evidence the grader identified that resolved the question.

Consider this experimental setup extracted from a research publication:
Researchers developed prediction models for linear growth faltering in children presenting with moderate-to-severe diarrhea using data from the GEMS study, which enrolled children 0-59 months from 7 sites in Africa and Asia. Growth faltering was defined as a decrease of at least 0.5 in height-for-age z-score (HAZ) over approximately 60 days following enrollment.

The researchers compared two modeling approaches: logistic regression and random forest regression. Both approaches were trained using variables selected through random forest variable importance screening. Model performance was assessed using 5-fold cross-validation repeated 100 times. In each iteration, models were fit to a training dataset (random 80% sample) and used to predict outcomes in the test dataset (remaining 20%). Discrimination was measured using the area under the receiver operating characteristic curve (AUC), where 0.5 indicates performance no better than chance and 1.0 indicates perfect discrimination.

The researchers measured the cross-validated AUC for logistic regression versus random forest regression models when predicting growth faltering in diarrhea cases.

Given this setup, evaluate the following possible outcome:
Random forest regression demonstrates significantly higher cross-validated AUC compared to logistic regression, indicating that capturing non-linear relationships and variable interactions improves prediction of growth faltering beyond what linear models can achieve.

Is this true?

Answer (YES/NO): NO